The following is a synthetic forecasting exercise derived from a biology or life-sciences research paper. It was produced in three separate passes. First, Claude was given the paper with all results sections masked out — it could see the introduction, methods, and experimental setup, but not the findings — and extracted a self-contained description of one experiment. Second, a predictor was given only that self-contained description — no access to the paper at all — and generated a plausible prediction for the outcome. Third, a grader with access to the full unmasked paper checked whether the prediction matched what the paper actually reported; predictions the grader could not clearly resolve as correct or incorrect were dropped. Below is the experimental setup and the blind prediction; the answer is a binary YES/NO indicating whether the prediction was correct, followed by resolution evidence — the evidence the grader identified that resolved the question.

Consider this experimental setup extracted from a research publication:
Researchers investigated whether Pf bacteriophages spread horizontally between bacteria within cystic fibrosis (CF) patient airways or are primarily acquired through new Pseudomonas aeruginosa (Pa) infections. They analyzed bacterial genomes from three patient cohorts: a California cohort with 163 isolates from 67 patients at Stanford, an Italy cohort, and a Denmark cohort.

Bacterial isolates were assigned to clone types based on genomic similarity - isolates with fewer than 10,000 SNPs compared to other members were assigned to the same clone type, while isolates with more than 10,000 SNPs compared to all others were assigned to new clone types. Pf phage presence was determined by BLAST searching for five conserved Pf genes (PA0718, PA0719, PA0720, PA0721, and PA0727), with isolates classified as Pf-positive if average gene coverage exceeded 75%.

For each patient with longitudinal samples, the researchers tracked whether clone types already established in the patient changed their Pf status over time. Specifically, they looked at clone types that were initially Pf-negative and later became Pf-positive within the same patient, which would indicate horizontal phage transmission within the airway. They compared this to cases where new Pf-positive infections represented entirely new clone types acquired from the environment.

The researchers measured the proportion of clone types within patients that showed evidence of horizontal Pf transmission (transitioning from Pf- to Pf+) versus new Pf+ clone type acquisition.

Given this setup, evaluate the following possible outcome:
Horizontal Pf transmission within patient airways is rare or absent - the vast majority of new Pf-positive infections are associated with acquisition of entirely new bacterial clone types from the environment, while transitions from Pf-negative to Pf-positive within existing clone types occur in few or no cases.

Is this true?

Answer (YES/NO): YES